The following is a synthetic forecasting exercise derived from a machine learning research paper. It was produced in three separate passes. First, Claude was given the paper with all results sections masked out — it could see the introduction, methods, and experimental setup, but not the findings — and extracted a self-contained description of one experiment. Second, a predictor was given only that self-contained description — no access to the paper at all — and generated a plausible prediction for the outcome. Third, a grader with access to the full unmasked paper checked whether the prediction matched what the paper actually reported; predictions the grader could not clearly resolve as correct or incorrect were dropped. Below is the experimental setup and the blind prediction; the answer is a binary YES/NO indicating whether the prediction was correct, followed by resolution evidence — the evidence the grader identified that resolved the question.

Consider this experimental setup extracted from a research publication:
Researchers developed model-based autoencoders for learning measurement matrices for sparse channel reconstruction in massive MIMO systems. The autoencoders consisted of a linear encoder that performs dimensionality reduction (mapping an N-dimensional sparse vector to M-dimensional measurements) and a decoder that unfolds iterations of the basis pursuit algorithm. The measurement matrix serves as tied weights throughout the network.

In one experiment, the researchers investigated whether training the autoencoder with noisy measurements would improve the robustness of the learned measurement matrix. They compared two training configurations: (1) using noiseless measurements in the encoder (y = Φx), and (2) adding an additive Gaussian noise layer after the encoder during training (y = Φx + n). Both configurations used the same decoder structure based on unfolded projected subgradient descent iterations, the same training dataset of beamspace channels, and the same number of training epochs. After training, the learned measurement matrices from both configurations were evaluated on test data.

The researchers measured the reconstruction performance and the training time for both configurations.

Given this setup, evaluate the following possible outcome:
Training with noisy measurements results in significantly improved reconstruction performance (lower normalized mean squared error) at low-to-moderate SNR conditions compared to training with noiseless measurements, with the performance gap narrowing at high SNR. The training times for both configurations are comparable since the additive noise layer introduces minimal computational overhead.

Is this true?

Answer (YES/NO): NO